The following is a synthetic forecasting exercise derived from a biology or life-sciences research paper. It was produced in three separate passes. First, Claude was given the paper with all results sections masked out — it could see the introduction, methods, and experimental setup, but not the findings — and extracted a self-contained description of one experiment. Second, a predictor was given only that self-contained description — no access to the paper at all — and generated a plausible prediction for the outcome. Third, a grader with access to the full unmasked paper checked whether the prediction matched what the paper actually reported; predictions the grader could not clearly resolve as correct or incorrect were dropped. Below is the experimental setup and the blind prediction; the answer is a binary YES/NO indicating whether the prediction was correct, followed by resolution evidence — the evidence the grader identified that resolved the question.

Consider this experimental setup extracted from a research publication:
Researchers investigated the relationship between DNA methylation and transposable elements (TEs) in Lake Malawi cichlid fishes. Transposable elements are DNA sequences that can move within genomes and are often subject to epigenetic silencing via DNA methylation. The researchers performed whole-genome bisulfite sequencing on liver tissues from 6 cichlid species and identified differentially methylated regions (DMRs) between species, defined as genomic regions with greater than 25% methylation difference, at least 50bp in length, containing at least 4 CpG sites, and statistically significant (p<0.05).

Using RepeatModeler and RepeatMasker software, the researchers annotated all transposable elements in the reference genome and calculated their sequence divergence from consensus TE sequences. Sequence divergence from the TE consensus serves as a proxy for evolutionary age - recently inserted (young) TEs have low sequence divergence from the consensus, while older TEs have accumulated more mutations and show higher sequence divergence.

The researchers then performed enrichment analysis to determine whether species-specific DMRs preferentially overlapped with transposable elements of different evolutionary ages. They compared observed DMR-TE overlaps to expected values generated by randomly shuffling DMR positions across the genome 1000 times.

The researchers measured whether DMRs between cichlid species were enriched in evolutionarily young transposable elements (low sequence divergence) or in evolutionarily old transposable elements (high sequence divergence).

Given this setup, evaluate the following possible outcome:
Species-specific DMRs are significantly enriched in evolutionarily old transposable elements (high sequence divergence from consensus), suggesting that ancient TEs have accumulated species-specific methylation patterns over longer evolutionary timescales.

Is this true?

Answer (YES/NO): NO